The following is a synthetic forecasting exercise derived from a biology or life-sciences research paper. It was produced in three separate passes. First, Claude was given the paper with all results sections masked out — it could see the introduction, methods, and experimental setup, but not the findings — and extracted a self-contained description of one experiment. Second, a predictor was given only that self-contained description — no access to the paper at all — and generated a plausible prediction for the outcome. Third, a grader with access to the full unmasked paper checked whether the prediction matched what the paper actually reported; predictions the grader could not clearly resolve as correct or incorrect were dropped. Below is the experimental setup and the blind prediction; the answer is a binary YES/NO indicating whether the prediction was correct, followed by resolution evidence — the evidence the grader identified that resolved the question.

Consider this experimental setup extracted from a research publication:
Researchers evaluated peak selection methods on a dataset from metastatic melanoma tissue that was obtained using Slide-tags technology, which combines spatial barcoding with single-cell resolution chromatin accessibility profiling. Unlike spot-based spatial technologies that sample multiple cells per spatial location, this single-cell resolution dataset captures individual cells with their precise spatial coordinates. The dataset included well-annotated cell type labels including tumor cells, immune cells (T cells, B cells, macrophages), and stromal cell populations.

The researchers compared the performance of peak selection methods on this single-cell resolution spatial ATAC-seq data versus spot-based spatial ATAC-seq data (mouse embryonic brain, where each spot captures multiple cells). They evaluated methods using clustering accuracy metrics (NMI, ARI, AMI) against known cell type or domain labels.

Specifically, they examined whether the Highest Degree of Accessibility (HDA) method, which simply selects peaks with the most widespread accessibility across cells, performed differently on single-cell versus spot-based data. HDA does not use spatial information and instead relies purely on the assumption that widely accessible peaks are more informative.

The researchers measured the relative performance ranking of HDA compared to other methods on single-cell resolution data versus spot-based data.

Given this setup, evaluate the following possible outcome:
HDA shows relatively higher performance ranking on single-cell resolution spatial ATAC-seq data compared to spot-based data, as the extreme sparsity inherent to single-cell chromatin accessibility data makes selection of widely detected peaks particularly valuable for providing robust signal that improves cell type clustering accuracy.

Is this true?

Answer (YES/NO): YES